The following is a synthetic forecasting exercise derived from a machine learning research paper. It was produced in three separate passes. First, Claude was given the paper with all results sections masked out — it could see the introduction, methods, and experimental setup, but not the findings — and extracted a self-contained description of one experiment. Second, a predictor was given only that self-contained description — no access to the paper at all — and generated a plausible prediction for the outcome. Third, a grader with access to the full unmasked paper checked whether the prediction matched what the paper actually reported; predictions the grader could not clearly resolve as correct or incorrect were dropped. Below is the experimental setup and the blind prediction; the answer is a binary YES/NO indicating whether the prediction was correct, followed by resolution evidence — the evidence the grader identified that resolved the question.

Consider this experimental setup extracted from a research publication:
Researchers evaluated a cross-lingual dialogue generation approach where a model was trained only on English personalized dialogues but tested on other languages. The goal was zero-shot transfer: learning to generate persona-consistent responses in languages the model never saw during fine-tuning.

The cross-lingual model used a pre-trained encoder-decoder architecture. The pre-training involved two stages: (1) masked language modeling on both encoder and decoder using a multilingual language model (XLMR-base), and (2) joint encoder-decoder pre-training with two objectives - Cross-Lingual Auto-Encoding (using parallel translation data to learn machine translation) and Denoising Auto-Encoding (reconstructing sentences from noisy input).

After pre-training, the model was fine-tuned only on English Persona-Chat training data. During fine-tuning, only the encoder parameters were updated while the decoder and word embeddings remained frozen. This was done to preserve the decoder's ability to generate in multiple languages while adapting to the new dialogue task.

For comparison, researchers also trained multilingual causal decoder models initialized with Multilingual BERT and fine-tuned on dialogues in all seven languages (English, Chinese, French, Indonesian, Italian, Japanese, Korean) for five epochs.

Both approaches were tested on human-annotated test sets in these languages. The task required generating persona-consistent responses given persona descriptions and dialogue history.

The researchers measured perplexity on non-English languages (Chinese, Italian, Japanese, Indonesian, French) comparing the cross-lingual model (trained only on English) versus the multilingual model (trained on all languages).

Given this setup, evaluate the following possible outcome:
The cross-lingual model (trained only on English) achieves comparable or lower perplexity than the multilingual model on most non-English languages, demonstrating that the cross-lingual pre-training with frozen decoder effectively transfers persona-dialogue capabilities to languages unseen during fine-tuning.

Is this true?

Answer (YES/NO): NO